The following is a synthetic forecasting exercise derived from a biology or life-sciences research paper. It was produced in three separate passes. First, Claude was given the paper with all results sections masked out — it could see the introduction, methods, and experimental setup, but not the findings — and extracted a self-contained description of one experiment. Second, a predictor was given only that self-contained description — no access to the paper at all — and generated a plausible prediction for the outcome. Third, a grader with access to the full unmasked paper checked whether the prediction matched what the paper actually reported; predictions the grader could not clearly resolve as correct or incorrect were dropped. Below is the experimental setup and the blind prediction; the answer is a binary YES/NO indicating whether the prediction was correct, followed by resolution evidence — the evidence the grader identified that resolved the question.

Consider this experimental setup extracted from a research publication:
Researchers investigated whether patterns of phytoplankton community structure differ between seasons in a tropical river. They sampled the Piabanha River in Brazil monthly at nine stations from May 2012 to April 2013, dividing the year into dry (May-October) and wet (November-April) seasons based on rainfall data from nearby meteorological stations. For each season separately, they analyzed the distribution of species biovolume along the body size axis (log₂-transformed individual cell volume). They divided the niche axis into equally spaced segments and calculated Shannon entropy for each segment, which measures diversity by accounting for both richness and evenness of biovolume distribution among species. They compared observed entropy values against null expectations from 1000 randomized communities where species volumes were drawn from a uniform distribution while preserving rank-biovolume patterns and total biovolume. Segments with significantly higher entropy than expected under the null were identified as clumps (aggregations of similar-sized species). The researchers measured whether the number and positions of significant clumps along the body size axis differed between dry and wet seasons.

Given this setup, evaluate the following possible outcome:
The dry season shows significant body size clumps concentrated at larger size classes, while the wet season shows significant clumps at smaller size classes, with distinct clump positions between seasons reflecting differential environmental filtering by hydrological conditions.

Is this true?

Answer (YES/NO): NO